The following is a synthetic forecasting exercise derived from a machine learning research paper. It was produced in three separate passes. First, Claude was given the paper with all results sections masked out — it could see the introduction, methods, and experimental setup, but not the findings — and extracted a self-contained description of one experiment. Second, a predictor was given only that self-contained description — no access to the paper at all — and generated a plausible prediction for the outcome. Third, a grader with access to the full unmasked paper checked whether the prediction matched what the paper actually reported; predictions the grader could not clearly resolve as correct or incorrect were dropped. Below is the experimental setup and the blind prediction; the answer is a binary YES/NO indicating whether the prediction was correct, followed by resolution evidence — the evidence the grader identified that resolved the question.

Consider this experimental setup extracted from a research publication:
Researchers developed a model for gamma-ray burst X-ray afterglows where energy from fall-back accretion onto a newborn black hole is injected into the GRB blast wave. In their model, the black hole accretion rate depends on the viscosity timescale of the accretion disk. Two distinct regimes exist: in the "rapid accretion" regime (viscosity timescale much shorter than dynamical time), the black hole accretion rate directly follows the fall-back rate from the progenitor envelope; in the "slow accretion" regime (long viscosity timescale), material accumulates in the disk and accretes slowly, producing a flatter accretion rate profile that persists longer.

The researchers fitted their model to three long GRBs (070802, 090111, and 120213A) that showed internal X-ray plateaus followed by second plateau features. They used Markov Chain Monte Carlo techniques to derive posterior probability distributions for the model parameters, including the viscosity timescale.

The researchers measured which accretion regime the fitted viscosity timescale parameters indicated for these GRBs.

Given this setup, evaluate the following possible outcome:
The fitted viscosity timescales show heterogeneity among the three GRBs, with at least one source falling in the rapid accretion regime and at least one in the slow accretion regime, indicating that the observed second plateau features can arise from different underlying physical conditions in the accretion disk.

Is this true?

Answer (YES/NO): NO